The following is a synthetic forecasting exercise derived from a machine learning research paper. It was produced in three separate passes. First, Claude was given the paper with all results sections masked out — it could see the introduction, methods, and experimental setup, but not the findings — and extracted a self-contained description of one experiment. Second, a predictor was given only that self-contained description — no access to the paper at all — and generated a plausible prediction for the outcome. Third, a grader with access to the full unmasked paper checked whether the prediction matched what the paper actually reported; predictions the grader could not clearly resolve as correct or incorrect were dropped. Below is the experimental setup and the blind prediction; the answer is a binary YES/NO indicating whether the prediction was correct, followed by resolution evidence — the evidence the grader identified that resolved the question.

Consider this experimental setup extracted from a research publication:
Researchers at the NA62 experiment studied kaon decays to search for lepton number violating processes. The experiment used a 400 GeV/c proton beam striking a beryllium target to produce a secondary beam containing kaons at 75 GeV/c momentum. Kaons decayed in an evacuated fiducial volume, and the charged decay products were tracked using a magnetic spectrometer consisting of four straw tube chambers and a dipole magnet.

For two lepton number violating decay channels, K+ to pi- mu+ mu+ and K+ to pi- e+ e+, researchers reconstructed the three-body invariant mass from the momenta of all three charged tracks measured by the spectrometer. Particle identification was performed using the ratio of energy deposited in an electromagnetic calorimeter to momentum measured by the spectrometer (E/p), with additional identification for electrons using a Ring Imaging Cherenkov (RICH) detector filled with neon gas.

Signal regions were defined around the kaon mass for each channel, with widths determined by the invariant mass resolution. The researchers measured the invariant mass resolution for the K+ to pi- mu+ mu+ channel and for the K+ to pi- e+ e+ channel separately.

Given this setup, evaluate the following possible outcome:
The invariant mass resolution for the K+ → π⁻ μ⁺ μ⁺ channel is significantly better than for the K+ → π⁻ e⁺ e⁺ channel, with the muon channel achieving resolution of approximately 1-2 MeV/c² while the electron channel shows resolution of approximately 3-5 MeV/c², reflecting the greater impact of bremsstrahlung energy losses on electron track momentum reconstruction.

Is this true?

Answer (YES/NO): NO